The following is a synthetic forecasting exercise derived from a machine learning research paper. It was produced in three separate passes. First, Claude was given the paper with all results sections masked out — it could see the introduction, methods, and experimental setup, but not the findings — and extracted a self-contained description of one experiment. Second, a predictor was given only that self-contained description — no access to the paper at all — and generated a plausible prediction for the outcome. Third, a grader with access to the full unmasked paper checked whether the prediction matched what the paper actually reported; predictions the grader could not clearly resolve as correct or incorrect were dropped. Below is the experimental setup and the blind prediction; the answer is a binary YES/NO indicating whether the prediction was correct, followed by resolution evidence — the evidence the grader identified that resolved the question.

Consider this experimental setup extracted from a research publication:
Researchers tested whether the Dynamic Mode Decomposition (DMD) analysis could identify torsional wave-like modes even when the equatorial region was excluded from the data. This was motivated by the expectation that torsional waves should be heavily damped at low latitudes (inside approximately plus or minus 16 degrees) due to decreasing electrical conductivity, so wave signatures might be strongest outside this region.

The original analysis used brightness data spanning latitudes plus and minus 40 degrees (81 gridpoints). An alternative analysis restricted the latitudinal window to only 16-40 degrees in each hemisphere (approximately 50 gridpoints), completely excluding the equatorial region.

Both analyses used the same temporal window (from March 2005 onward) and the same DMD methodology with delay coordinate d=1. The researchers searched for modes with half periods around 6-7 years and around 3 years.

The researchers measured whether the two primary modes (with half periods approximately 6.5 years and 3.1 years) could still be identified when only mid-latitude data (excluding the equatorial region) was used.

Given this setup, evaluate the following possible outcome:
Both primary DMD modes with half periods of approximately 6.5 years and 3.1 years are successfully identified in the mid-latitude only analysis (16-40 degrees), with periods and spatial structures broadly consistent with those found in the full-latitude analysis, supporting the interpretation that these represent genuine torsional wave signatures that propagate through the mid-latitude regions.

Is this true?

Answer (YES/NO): YES